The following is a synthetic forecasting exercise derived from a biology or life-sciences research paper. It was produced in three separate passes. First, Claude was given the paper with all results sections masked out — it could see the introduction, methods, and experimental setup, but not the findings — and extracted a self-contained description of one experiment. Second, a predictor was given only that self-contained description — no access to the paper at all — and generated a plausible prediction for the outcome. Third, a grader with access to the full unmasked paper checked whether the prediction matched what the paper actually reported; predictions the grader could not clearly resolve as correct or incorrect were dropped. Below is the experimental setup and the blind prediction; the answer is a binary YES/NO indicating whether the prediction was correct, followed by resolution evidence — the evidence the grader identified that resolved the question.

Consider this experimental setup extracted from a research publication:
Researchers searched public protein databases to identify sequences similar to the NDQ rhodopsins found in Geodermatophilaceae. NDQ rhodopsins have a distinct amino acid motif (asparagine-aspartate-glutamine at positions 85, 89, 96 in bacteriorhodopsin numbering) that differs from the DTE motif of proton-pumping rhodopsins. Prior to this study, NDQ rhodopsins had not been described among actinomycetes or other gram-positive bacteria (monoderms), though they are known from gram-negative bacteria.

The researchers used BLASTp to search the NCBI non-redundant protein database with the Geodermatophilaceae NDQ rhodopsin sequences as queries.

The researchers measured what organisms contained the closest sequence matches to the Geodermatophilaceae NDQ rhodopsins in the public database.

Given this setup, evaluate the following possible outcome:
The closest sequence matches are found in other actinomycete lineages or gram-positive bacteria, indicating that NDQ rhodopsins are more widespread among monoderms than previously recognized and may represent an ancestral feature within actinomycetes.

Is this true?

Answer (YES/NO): YES